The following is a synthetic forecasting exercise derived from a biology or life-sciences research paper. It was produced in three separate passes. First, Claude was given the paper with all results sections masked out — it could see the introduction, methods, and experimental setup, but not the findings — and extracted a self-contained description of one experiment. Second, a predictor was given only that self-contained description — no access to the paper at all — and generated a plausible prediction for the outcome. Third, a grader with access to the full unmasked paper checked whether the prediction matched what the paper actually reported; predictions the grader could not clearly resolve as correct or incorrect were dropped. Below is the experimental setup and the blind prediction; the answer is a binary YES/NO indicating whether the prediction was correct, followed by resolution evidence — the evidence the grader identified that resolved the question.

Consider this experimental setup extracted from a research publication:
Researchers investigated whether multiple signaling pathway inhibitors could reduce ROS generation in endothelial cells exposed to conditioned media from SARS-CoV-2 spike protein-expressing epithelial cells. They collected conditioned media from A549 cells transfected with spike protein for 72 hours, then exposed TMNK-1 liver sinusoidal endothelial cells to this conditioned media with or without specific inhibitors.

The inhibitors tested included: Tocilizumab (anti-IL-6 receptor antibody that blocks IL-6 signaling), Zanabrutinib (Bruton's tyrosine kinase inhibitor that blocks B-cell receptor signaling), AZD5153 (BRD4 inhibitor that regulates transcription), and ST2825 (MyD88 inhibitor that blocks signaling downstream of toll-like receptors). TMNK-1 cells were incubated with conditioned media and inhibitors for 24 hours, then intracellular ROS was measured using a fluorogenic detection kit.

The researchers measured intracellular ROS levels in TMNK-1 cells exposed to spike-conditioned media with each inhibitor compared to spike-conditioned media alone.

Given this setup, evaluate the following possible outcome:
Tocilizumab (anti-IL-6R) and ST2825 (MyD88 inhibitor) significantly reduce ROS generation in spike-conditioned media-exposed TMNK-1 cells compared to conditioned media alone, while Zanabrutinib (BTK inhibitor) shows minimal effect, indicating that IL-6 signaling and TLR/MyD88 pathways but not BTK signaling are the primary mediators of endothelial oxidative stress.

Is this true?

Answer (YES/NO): NO